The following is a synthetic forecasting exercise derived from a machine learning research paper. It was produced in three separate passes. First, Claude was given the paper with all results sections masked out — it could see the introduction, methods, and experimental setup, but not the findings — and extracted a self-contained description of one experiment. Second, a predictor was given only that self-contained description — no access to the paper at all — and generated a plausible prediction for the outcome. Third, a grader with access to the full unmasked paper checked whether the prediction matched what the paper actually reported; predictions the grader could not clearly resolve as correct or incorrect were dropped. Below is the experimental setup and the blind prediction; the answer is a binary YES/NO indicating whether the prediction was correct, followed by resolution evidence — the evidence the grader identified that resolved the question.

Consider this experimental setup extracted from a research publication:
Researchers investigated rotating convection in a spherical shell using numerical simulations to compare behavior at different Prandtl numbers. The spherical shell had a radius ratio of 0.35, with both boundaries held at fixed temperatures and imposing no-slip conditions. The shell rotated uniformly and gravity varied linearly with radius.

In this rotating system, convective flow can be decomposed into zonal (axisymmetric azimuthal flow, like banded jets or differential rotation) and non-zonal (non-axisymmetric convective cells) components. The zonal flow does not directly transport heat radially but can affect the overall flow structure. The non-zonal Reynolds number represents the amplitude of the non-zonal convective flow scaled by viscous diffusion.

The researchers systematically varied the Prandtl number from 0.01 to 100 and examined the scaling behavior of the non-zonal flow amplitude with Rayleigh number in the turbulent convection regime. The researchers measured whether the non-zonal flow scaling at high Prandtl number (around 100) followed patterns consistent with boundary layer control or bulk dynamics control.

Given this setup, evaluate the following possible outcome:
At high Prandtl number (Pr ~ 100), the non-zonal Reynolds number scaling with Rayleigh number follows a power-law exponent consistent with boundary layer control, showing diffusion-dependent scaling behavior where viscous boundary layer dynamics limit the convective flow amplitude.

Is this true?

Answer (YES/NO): NO